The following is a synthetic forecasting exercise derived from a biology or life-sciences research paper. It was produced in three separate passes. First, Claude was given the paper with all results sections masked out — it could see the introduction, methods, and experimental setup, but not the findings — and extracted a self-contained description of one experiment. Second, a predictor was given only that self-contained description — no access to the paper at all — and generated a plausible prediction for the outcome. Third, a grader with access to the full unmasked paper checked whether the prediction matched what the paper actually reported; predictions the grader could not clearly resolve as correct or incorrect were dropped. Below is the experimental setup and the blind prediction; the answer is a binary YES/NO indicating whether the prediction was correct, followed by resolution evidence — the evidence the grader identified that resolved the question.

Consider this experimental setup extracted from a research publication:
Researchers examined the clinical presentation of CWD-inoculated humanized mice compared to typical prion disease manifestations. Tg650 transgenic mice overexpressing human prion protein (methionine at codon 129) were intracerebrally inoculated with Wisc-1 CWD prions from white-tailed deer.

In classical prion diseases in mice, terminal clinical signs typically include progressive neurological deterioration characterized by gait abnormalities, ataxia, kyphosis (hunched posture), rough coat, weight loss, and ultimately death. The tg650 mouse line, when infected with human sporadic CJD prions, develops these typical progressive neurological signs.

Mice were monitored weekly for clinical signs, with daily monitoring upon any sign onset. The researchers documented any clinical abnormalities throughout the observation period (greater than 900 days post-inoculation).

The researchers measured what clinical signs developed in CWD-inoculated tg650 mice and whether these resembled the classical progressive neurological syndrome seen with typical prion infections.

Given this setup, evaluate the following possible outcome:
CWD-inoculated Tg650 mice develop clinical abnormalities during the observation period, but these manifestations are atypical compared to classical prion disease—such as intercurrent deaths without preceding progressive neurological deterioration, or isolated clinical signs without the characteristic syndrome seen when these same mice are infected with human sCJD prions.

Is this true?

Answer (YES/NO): YES